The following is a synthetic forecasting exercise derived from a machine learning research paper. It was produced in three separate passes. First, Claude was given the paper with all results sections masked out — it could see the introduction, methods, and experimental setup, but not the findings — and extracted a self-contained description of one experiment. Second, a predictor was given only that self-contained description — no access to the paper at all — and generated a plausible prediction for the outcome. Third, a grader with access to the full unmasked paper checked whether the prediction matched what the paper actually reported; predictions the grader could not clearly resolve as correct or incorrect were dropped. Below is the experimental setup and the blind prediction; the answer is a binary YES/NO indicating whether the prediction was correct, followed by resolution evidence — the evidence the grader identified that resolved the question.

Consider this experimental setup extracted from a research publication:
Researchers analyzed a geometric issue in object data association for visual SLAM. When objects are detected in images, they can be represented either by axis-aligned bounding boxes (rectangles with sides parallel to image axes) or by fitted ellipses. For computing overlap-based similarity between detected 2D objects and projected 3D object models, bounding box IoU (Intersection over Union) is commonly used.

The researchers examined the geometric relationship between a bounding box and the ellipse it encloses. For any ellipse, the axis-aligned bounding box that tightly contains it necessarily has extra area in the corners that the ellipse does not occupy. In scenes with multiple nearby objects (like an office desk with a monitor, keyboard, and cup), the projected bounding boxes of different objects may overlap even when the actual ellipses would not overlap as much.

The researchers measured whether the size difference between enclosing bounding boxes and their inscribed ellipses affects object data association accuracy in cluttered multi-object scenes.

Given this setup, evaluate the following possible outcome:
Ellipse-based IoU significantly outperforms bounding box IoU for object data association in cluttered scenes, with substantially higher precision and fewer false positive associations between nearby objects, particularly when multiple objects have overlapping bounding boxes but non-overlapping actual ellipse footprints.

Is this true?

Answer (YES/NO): NO